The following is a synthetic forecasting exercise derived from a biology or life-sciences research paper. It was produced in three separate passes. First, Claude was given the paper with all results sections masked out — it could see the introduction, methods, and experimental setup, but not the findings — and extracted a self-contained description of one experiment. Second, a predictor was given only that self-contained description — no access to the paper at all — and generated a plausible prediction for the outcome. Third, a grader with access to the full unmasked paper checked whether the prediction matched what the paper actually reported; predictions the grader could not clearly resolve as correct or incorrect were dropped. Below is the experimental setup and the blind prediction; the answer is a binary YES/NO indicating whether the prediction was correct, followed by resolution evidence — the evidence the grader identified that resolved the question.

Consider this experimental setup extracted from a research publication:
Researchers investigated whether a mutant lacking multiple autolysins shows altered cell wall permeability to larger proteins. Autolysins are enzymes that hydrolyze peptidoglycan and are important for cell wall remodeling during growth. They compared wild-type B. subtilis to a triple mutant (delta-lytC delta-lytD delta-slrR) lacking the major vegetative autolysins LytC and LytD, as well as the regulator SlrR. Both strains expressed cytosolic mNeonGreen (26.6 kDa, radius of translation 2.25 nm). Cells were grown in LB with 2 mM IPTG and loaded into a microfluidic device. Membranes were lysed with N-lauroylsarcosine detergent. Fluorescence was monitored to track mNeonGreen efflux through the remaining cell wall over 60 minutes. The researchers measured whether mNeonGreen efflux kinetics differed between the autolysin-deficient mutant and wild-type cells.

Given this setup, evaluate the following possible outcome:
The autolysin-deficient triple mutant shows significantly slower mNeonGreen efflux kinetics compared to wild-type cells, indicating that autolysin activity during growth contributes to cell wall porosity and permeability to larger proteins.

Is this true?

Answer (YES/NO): YES